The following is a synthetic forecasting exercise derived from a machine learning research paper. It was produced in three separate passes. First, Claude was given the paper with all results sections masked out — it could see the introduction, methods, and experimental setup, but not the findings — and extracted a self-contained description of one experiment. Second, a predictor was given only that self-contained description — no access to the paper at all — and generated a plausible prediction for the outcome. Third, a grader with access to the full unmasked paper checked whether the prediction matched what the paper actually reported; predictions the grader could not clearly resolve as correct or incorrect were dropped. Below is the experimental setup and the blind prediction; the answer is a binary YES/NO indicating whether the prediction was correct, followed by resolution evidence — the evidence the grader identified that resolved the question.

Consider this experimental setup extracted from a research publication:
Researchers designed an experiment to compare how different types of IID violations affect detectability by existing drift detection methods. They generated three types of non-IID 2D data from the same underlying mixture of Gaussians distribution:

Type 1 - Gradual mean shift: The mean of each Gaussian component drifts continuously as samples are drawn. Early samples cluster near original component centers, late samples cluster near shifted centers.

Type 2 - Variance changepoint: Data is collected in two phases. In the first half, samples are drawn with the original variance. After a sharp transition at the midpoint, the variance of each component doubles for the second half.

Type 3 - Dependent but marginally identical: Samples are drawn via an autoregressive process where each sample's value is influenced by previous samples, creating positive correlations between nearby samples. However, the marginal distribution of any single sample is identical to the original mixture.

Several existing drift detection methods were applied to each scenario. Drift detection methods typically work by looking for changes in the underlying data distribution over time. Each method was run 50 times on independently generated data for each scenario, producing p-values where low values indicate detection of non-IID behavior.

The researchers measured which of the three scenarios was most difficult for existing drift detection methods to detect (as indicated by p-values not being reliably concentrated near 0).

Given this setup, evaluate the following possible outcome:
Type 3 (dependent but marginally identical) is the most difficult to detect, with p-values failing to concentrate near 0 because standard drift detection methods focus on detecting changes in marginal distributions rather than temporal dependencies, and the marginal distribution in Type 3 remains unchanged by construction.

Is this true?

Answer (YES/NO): NO